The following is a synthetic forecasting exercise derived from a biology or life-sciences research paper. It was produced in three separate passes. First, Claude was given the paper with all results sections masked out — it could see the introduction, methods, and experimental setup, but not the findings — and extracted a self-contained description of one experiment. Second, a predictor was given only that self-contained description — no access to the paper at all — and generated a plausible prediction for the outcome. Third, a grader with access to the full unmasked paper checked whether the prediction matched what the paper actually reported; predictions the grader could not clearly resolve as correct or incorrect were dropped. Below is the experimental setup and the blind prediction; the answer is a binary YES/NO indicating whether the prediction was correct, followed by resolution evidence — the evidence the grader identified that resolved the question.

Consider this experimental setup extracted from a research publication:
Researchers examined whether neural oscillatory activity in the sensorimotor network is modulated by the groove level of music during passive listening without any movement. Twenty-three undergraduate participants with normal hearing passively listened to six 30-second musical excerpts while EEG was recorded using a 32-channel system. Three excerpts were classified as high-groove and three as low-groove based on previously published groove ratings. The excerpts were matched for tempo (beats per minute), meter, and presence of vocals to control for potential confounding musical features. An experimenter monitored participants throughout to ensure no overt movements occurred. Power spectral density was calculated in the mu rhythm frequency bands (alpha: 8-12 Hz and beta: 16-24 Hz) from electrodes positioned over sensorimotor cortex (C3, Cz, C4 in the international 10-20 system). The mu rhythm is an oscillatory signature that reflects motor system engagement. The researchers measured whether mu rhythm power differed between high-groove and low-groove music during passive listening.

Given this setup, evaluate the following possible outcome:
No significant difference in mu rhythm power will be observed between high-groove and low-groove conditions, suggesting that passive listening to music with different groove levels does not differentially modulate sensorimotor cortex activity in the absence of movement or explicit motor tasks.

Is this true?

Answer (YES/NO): NO